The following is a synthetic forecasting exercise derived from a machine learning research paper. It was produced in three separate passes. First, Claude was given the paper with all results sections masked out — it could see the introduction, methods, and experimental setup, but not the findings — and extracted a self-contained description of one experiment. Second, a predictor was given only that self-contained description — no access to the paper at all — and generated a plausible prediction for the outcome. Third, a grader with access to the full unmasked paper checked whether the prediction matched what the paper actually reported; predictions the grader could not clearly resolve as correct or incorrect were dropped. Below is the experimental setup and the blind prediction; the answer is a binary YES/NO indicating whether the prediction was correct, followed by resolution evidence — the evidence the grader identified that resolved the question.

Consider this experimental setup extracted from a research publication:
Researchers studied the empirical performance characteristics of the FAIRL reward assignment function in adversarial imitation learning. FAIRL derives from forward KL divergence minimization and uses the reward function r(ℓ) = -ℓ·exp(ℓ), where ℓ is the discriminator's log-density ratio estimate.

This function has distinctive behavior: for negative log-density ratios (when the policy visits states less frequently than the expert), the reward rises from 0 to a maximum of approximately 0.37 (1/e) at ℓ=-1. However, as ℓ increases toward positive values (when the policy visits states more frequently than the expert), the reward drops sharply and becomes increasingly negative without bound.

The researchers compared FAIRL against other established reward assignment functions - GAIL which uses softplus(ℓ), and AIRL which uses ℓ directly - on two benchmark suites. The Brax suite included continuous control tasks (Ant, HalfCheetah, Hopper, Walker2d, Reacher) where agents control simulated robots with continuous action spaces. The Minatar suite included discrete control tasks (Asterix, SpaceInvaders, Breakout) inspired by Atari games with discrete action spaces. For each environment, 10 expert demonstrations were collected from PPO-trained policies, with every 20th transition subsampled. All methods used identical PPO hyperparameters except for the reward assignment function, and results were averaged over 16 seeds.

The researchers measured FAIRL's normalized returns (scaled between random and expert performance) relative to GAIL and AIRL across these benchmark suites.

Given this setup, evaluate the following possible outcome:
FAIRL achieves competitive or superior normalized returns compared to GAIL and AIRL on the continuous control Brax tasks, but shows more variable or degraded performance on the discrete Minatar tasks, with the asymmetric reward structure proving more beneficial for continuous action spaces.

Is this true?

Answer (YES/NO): NO